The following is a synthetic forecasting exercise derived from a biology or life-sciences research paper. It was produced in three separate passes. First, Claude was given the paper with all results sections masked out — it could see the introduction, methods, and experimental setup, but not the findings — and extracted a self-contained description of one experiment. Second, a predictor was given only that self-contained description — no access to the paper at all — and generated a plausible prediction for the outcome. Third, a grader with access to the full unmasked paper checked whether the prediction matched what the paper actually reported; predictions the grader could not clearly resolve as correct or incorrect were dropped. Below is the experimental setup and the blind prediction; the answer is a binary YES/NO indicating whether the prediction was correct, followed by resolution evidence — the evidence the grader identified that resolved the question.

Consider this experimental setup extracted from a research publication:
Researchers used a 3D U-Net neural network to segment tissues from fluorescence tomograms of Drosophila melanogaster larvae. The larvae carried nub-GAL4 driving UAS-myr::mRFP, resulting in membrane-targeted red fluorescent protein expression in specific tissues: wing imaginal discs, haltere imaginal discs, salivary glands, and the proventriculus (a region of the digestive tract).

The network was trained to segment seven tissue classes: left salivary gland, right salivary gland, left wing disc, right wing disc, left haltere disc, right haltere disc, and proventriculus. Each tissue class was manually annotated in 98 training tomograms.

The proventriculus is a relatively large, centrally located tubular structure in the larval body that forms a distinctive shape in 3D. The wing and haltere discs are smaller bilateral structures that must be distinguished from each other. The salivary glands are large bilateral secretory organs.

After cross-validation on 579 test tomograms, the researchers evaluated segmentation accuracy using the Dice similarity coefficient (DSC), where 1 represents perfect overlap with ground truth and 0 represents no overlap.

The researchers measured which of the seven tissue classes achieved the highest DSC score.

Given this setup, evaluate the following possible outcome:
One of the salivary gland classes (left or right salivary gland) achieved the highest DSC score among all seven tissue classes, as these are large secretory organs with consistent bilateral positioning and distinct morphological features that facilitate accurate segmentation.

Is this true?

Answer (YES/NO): NO